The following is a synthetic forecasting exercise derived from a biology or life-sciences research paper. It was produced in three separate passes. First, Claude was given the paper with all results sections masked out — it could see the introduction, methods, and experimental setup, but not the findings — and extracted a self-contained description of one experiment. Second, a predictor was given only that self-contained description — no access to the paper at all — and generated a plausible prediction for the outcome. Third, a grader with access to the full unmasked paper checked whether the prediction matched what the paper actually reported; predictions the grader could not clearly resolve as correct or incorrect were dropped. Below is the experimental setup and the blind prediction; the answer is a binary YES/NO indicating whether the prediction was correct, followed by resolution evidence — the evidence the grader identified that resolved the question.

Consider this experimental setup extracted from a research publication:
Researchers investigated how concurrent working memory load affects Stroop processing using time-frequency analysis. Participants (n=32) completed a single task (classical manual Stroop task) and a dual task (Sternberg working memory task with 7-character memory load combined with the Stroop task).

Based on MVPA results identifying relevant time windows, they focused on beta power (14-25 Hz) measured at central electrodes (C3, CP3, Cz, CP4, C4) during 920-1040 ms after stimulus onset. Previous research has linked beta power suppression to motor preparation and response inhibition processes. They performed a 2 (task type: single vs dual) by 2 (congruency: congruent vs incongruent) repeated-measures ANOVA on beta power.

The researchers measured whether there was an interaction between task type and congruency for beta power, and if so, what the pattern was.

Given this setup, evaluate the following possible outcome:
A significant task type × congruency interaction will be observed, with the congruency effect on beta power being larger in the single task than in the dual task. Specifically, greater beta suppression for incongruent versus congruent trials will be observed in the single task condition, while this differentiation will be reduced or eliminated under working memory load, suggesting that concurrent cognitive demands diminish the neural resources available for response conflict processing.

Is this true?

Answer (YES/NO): YES